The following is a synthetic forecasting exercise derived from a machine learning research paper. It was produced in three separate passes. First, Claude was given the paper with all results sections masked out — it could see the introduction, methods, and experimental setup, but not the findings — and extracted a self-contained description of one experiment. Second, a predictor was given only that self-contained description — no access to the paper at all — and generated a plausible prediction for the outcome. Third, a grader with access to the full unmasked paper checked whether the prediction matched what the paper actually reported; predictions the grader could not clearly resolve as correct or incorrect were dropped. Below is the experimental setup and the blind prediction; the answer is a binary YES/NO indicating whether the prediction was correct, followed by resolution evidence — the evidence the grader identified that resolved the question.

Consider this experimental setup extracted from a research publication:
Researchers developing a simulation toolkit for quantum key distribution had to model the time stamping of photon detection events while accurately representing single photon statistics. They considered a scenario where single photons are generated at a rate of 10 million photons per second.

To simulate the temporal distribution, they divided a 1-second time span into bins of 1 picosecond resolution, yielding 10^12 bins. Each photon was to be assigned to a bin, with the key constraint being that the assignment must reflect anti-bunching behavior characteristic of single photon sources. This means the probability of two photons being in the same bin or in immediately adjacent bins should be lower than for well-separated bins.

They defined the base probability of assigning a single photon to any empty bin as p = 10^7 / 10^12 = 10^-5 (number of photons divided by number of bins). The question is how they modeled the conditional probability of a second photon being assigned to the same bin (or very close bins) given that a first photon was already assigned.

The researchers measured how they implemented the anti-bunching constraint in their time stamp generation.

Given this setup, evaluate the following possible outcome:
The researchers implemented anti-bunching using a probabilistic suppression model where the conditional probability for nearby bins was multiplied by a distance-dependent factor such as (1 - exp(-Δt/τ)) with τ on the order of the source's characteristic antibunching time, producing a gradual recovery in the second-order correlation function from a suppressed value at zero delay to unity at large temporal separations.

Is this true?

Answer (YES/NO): YES